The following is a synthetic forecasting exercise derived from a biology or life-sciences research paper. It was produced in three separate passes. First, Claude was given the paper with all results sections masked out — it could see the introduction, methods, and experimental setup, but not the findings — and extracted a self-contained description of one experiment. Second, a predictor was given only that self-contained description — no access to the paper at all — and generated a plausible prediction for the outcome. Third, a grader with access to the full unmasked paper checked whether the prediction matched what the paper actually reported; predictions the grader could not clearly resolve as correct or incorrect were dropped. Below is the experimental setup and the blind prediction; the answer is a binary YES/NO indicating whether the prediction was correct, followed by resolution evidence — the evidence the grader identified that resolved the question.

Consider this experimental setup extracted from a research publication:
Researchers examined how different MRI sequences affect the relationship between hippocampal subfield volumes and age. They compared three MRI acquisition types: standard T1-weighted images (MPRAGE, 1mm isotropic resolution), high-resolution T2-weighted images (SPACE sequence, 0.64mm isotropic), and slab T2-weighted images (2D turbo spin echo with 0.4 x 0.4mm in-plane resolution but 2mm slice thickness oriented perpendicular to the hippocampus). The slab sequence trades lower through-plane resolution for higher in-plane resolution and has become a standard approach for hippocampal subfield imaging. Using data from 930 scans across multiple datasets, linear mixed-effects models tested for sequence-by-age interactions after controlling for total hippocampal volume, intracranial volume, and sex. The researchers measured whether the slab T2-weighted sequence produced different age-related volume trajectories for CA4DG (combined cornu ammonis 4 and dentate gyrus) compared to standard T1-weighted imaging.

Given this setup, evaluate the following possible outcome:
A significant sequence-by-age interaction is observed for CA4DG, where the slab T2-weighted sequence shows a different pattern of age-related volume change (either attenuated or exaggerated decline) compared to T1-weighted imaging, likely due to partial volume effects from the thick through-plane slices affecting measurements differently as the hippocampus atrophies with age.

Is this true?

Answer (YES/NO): YES